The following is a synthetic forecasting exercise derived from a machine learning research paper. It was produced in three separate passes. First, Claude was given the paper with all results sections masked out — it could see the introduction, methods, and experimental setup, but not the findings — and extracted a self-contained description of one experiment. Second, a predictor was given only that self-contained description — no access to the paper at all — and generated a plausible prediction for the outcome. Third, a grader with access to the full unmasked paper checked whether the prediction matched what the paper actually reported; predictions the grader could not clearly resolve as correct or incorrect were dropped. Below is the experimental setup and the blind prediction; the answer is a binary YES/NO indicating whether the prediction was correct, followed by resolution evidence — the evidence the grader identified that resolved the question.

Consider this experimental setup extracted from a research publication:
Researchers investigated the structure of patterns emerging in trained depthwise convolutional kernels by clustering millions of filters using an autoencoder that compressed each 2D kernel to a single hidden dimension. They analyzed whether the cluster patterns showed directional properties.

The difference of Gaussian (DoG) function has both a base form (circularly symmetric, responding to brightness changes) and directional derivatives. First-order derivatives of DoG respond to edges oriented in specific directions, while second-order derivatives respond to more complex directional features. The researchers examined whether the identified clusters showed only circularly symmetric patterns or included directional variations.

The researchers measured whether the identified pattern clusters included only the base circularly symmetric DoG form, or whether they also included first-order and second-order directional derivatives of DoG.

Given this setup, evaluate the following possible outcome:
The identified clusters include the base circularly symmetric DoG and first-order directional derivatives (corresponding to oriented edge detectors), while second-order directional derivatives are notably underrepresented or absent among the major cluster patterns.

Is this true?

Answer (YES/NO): NO